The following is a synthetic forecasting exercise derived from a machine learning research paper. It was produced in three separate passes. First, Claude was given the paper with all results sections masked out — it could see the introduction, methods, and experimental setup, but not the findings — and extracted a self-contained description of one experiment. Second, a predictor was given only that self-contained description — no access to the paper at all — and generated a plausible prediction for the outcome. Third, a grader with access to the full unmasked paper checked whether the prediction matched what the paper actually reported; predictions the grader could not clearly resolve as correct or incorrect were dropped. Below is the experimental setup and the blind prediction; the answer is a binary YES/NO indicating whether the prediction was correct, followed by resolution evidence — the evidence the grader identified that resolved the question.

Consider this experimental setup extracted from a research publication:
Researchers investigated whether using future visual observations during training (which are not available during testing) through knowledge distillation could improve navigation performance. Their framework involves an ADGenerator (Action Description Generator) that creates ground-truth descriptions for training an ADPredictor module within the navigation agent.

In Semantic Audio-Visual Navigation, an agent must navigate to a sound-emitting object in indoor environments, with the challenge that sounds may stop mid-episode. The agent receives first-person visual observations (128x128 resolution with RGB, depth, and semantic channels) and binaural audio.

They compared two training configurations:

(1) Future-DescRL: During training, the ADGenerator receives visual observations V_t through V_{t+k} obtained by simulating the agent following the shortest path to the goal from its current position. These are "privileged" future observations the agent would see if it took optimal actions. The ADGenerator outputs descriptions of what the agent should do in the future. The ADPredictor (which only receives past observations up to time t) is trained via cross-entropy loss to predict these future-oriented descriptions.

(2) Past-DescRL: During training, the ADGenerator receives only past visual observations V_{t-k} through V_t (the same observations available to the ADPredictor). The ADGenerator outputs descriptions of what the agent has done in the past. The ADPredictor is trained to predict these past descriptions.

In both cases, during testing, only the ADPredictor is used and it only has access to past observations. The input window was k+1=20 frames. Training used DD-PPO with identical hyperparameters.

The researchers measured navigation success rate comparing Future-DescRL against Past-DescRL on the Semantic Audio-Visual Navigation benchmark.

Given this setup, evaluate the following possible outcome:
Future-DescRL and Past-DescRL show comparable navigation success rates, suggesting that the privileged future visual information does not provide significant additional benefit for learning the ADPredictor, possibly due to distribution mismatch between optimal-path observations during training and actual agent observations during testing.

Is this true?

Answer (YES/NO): NO